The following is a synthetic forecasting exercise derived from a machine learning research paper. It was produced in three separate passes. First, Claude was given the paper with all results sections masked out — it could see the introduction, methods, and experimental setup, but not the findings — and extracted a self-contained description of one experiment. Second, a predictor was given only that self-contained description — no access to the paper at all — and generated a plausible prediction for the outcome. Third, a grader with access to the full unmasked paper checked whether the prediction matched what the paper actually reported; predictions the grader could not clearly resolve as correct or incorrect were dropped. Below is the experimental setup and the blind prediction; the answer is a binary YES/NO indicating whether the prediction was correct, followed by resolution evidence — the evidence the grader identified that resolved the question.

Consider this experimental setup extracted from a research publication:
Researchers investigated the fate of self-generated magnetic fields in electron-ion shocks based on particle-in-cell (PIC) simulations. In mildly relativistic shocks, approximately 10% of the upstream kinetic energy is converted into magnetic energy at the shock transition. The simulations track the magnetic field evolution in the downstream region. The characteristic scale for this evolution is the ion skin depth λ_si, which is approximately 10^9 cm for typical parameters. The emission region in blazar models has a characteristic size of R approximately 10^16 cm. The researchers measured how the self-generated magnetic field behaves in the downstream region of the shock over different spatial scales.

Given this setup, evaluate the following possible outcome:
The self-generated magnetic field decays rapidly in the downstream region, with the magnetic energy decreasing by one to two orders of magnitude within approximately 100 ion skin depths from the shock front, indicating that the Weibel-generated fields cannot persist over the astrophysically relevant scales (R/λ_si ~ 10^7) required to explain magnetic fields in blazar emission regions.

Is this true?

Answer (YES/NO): NO